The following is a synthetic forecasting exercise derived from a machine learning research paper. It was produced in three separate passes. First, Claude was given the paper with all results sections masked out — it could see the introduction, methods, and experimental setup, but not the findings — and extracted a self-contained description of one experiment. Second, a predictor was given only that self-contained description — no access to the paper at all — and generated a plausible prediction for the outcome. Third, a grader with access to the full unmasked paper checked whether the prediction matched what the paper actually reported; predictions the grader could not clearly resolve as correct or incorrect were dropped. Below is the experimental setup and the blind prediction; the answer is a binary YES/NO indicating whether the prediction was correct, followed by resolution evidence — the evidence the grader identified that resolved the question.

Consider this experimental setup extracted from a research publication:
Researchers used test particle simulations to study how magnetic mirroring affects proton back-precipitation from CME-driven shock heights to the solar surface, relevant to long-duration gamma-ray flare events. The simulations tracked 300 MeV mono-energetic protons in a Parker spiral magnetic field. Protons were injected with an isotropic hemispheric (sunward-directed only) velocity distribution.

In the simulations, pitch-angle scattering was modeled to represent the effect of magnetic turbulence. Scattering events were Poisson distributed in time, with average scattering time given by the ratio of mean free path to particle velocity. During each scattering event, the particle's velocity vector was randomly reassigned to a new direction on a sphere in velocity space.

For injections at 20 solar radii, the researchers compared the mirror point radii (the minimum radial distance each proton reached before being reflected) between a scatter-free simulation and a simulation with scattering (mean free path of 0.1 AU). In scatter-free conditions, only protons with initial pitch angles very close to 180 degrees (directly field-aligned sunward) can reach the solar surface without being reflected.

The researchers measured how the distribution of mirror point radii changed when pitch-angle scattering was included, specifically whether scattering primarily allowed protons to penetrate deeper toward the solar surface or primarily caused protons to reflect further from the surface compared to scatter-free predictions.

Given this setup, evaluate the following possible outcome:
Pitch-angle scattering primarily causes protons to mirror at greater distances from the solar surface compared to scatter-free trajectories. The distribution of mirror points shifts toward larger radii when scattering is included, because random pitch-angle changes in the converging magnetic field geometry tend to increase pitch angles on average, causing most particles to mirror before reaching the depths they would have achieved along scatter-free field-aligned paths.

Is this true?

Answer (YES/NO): NO